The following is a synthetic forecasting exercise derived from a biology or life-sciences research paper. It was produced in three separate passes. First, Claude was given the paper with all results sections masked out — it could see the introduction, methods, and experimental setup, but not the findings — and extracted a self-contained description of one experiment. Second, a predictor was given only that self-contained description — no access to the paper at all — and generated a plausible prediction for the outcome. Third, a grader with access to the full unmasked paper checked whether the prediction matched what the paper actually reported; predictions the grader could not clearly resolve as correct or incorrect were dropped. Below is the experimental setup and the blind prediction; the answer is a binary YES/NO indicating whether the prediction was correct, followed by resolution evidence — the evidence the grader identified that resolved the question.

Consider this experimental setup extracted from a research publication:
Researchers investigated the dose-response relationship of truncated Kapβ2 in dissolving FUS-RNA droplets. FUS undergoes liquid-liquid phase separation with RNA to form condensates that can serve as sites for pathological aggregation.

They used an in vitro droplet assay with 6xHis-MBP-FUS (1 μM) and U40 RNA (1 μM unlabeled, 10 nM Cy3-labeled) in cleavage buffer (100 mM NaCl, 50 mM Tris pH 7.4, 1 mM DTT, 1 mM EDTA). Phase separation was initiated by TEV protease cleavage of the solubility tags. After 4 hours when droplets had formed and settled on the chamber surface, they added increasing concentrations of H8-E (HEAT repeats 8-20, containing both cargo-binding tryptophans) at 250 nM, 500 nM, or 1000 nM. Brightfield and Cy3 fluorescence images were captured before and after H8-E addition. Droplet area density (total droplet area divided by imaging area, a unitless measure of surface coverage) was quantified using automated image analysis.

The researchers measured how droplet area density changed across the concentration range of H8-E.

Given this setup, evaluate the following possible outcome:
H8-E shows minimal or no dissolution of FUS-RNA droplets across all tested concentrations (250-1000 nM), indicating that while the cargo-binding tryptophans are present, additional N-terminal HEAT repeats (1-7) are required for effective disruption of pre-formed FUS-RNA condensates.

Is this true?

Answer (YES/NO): NO